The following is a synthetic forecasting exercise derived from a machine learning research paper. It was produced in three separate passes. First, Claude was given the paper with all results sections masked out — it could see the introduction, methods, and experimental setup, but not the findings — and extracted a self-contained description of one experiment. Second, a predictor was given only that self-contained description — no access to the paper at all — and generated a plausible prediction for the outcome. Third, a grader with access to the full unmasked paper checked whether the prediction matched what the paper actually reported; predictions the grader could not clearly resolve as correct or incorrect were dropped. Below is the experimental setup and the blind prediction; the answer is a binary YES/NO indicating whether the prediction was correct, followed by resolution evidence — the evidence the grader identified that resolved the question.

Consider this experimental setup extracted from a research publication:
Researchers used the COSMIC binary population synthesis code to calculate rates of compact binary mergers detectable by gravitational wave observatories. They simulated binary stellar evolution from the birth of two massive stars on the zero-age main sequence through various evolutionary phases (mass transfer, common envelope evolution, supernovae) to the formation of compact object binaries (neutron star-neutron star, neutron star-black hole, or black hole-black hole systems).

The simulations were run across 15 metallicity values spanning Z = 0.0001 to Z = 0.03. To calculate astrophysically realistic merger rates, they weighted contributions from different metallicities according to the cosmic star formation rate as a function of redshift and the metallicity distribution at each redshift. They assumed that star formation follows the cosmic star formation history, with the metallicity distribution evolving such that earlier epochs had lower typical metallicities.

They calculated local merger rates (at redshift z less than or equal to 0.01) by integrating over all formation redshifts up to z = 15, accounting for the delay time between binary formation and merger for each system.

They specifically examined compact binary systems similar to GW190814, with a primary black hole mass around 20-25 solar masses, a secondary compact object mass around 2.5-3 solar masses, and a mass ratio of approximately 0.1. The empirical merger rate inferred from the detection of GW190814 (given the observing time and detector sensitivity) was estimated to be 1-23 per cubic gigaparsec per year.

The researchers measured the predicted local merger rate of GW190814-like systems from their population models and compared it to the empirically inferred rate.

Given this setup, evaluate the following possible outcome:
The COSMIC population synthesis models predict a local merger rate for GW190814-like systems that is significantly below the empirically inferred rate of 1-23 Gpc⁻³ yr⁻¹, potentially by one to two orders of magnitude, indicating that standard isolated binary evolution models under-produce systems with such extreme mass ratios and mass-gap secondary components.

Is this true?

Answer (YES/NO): YES